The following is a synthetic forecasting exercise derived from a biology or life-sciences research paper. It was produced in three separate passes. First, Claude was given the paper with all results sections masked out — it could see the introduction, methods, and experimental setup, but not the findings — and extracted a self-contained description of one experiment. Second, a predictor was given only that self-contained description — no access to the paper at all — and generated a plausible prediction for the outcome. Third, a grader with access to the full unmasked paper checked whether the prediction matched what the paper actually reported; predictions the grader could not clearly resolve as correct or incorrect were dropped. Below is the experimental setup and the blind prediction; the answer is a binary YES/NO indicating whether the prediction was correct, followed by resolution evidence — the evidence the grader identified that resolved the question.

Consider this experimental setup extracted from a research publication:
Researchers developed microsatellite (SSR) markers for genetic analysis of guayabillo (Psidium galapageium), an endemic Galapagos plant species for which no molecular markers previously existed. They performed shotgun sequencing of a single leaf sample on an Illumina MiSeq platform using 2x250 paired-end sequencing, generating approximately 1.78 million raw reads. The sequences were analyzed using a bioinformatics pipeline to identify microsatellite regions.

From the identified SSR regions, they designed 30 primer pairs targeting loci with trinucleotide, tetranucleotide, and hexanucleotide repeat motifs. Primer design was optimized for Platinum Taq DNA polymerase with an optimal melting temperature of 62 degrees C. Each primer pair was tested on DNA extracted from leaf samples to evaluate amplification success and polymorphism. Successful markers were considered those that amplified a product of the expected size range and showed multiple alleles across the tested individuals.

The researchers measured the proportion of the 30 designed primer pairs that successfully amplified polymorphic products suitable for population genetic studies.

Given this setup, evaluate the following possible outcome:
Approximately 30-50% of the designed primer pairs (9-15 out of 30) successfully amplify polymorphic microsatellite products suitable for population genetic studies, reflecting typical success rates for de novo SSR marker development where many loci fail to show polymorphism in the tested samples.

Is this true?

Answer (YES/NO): YES